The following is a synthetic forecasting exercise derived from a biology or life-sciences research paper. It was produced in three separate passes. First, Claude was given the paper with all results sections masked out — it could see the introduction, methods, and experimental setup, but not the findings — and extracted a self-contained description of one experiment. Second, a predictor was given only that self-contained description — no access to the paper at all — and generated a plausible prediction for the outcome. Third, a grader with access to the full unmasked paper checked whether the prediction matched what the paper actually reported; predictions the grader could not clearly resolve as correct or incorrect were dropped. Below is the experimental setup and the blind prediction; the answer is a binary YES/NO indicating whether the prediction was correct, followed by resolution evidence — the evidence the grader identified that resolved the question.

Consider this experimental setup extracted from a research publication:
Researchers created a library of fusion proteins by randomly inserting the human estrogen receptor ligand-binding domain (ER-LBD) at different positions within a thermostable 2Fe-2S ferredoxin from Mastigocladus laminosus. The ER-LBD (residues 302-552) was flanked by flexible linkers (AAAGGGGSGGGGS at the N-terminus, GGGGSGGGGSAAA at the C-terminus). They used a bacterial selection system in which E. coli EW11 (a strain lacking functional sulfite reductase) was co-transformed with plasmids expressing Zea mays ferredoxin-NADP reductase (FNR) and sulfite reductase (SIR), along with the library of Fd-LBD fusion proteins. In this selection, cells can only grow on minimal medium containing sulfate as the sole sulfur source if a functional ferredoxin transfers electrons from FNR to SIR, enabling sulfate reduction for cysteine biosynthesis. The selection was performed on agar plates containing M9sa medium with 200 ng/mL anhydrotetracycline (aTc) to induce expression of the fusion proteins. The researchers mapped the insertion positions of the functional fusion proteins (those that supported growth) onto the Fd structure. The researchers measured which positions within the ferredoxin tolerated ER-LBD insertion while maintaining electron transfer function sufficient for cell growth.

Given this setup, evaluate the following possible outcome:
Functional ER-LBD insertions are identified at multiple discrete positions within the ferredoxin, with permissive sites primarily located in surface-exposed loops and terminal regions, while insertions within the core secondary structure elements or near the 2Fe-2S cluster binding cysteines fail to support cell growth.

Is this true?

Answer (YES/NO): NO